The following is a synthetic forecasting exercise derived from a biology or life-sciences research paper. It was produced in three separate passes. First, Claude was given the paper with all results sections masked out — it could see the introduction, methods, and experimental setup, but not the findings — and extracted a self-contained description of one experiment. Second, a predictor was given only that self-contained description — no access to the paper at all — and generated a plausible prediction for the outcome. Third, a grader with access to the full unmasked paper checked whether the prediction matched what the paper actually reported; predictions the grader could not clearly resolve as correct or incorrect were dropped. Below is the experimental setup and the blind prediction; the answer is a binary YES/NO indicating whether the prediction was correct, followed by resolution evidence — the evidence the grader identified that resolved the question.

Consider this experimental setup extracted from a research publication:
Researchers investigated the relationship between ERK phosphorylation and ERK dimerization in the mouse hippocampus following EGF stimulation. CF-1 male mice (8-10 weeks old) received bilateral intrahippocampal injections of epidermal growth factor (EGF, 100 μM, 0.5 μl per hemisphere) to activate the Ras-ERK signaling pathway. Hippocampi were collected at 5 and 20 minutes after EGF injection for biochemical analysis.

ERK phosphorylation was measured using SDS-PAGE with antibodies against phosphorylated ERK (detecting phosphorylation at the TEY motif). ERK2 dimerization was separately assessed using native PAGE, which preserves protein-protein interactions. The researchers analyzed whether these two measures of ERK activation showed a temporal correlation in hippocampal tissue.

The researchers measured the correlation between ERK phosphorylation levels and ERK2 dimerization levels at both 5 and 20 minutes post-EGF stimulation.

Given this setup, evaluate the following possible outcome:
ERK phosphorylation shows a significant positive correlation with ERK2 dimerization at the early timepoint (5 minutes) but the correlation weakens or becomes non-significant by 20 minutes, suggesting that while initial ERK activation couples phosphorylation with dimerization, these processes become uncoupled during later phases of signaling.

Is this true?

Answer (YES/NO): NO